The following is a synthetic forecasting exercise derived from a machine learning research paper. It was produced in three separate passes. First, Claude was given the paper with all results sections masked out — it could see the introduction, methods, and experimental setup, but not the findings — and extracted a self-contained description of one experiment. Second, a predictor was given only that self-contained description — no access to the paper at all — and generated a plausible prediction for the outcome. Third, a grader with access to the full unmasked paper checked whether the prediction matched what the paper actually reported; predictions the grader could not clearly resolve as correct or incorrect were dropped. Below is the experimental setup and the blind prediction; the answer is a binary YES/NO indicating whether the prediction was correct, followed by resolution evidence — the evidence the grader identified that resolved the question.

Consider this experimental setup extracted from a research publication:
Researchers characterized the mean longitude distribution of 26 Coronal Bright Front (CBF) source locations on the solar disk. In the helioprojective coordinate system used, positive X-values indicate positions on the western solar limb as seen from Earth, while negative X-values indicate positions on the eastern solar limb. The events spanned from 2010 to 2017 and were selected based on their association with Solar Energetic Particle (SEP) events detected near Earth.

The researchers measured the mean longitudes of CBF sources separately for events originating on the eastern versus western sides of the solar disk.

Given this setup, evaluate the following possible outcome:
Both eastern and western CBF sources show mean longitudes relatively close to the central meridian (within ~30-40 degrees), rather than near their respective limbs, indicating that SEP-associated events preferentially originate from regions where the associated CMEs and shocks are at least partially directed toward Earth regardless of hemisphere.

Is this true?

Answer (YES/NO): NO